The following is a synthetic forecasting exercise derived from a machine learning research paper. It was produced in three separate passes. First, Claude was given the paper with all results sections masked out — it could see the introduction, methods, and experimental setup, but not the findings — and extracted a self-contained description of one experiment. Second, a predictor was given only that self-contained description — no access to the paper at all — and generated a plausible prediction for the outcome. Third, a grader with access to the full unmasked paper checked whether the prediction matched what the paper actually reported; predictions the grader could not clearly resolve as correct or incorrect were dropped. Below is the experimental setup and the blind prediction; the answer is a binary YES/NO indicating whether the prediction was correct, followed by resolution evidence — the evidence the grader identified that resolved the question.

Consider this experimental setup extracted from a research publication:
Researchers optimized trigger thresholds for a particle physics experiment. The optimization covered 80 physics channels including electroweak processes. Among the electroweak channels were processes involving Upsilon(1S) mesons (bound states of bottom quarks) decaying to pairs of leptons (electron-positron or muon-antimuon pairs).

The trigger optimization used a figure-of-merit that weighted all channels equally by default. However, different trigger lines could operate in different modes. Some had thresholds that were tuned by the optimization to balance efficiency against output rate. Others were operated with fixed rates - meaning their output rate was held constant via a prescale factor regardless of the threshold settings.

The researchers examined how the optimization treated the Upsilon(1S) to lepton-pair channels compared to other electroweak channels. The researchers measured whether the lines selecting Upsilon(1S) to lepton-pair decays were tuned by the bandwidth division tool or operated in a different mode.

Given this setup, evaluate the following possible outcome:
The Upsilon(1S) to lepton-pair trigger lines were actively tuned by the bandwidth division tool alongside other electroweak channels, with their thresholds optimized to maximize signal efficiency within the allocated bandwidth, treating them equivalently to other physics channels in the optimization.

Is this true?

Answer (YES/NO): NO